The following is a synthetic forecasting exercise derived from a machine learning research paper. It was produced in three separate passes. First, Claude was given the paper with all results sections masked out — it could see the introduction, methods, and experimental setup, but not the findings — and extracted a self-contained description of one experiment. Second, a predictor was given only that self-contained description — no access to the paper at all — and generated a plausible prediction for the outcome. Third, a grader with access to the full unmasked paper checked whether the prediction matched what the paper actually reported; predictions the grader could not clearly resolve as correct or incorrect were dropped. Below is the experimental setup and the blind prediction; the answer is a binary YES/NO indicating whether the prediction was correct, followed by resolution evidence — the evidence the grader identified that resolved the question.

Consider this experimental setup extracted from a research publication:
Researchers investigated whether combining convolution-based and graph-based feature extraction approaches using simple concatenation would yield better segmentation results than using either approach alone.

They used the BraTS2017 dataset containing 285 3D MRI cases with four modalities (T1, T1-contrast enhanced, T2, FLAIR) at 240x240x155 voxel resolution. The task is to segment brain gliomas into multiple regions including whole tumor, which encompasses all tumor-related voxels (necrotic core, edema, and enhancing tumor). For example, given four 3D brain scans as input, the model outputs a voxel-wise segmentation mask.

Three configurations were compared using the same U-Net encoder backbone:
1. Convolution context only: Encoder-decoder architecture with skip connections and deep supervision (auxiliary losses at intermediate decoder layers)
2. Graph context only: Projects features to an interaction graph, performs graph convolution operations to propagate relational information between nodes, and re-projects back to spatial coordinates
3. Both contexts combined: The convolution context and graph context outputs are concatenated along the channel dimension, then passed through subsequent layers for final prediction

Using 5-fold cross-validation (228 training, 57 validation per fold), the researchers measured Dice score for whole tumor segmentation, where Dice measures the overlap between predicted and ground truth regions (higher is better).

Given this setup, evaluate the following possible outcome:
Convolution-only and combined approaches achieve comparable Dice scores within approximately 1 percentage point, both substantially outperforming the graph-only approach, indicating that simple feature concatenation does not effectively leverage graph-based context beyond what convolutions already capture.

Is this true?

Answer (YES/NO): NO